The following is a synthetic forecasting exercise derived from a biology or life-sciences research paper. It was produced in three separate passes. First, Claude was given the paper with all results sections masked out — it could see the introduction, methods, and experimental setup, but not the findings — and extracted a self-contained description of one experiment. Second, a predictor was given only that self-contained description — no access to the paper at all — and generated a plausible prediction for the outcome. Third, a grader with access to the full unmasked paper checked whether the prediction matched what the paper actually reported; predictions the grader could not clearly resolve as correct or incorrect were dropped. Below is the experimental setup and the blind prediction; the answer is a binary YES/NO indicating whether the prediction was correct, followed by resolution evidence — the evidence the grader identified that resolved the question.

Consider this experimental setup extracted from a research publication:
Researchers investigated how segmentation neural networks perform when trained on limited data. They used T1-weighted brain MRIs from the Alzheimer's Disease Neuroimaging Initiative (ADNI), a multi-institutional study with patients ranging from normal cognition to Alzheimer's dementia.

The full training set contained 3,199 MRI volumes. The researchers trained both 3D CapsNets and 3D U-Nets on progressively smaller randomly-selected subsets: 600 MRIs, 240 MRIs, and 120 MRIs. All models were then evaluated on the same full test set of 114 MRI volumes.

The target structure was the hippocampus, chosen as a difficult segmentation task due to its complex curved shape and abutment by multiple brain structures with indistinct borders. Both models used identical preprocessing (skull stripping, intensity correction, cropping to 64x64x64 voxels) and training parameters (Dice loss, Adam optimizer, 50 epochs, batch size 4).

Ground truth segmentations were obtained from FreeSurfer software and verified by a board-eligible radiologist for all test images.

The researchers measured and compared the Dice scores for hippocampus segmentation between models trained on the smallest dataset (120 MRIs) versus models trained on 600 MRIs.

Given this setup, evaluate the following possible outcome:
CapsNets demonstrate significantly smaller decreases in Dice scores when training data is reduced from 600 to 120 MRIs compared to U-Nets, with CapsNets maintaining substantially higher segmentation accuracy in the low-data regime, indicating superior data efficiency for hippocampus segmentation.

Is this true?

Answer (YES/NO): NO